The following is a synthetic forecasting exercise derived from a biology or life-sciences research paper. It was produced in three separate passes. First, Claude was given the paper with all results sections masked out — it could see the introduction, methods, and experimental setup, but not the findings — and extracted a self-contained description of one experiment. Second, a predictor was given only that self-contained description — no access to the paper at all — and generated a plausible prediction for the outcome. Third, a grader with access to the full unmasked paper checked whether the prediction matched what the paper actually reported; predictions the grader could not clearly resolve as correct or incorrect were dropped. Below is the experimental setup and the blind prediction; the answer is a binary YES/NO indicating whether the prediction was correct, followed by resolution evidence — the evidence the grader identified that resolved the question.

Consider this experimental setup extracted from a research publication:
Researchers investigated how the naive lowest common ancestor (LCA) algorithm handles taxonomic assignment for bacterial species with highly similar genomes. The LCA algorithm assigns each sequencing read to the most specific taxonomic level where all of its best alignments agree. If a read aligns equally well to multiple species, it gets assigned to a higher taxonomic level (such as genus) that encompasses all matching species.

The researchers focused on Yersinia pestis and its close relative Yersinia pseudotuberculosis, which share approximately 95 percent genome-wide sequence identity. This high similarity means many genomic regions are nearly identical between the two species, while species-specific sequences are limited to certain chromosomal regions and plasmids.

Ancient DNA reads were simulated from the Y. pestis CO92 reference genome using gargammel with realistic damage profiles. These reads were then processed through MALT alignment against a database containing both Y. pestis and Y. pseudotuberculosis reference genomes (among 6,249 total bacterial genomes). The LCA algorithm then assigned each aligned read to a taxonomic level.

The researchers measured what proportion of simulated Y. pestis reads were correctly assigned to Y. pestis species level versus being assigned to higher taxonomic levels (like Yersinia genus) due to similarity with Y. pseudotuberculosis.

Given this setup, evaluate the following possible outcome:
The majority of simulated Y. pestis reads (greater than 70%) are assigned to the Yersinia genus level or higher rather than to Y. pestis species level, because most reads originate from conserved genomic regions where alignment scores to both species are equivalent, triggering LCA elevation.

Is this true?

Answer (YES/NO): NO